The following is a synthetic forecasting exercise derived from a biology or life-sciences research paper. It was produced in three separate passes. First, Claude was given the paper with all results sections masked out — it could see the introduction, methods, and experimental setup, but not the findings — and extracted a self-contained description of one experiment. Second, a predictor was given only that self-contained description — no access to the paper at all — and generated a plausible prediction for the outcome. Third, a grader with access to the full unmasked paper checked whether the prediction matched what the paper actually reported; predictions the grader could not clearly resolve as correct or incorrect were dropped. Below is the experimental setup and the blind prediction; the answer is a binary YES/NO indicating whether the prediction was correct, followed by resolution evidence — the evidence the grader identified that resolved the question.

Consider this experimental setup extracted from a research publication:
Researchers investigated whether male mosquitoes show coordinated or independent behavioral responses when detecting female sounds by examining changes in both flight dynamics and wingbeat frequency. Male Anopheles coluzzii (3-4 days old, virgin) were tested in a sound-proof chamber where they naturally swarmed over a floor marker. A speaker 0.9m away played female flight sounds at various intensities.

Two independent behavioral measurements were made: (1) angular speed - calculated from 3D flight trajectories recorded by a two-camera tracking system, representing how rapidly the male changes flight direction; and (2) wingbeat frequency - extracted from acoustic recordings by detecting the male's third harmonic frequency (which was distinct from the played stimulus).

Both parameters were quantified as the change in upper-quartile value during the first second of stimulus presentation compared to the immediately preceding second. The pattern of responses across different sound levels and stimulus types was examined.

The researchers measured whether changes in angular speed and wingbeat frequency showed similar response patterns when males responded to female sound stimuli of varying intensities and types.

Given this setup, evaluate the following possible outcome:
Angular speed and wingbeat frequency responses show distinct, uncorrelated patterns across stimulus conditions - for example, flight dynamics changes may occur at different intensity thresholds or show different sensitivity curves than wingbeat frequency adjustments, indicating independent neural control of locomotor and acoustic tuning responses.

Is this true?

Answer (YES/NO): NO